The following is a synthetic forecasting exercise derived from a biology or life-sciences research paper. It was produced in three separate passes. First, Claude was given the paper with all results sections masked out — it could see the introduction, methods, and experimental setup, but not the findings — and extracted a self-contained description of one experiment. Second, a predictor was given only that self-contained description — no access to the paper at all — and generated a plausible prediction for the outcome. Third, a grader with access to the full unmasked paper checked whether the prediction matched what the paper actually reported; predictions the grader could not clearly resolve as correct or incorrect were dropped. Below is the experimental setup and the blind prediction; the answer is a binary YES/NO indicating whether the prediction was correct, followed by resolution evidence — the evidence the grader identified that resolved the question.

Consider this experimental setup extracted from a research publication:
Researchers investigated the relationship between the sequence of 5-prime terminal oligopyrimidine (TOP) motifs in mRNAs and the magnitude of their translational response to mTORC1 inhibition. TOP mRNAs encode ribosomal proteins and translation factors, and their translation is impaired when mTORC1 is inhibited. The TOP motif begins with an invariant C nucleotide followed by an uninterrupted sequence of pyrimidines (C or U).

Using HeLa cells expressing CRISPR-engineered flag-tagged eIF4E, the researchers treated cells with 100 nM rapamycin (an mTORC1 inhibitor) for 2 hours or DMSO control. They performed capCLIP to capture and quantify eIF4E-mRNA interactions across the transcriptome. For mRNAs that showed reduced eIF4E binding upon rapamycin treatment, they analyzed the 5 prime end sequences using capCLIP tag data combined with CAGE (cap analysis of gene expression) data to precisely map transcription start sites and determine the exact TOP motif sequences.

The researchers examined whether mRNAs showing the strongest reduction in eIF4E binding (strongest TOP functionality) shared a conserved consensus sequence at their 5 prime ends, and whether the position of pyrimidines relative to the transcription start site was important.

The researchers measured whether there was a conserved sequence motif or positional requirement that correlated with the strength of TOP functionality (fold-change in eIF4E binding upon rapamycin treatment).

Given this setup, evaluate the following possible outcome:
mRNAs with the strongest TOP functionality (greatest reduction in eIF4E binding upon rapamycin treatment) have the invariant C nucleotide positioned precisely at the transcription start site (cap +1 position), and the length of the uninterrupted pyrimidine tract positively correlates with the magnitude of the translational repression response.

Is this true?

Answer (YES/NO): NO